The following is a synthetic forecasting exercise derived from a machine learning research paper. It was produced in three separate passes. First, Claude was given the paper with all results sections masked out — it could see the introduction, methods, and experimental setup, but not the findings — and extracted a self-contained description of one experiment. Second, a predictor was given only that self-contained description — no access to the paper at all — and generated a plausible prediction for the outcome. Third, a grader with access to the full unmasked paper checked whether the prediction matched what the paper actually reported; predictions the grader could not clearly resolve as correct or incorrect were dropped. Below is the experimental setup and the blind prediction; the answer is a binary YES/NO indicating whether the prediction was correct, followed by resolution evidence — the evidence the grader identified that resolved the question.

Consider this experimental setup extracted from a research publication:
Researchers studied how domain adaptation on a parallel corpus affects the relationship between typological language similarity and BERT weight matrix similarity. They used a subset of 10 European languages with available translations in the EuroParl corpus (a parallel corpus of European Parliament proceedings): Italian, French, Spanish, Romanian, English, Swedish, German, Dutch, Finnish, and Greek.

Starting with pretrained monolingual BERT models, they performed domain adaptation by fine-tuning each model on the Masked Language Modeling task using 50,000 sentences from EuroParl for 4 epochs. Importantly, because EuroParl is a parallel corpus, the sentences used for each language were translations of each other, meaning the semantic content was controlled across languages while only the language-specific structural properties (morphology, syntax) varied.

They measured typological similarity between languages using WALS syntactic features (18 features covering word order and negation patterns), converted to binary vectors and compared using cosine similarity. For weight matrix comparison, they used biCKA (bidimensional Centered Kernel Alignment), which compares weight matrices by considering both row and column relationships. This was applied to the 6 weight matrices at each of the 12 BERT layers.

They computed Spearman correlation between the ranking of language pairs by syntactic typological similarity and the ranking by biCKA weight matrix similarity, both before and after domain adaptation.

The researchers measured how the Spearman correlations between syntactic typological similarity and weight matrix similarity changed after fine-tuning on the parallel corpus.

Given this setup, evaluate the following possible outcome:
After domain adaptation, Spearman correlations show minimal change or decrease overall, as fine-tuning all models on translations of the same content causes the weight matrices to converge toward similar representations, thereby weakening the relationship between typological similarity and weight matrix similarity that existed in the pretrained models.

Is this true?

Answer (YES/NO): NO